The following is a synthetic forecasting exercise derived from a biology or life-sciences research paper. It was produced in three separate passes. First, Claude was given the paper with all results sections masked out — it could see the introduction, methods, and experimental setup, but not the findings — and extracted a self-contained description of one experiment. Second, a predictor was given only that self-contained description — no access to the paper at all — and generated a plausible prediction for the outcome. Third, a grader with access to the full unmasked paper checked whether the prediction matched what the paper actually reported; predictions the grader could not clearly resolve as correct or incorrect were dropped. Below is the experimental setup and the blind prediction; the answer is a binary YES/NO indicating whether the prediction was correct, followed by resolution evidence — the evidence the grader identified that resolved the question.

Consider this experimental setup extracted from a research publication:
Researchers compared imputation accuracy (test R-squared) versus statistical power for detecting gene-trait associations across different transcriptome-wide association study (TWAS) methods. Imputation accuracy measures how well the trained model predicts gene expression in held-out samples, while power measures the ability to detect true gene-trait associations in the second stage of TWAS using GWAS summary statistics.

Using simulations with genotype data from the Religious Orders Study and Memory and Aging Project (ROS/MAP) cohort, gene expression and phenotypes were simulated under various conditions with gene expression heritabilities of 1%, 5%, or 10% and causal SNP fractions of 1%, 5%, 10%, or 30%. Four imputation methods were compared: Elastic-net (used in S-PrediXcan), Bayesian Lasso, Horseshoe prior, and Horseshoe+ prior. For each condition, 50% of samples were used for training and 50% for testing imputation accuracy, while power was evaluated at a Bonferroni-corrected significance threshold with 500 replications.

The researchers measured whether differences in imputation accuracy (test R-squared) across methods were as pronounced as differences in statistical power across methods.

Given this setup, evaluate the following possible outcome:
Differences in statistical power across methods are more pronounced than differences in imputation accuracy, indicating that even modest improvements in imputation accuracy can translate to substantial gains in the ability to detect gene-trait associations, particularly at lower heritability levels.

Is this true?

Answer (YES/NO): NO